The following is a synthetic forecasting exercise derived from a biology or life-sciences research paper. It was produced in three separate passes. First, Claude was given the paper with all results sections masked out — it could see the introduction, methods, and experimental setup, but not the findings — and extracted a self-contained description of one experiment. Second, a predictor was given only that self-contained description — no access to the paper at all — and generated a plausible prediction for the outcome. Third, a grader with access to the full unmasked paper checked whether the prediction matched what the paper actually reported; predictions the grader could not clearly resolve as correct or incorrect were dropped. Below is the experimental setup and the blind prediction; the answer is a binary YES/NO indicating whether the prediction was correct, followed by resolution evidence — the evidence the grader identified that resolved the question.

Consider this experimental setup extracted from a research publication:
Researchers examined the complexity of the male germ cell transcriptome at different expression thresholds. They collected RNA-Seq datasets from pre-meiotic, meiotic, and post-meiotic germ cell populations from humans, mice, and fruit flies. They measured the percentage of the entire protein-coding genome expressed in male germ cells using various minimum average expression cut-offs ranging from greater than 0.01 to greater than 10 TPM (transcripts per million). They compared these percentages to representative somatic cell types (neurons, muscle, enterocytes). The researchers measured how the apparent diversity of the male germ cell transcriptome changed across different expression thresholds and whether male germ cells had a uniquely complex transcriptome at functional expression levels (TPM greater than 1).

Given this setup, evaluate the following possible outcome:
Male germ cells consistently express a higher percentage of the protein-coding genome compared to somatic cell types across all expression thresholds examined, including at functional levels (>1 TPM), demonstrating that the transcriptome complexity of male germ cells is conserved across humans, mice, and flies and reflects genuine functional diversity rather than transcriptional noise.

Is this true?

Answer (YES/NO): NO